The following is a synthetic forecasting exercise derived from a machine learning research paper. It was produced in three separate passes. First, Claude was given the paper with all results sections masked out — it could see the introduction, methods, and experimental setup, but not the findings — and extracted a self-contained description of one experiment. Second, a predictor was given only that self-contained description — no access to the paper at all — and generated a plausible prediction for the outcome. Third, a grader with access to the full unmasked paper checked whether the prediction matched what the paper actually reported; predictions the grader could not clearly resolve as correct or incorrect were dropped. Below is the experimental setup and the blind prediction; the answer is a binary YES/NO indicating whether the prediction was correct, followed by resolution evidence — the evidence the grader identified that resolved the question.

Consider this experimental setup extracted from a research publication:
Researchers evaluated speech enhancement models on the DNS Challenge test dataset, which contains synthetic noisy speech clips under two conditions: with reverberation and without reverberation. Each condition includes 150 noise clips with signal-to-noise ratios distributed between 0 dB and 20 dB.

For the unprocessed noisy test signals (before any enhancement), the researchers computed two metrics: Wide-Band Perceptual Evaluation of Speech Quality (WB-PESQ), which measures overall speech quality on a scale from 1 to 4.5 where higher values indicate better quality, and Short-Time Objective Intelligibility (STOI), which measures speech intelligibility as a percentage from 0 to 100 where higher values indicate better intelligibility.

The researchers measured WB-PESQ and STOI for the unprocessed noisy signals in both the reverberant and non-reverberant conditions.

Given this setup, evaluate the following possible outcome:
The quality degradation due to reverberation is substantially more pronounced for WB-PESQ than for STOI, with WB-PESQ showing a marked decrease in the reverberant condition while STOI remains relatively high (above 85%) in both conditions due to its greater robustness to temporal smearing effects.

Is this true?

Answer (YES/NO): NO